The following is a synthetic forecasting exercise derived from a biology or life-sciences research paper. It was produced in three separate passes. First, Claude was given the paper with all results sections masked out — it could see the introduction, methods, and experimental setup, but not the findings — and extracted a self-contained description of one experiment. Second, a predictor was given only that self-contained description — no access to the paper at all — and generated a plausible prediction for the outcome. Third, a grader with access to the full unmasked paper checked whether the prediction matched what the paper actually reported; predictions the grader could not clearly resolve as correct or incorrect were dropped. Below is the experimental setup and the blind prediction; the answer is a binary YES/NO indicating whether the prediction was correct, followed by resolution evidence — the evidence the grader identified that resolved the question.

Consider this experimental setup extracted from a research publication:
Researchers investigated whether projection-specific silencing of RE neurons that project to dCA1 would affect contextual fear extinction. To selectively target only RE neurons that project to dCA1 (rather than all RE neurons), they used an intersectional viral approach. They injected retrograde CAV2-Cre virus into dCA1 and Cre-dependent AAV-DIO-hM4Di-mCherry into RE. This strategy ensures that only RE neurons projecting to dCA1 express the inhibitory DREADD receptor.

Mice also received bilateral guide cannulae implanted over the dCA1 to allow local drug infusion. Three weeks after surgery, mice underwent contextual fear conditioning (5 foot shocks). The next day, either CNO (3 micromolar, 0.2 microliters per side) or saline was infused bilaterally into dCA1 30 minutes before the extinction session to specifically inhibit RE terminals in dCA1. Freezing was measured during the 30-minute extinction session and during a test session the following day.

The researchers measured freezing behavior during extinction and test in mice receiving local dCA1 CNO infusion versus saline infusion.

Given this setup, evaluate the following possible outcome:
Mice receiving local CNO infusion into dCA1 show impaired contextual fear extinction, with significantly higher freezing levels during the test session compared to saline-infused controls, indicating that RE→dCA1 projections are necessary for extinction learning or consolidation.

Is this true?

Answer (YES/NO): YES